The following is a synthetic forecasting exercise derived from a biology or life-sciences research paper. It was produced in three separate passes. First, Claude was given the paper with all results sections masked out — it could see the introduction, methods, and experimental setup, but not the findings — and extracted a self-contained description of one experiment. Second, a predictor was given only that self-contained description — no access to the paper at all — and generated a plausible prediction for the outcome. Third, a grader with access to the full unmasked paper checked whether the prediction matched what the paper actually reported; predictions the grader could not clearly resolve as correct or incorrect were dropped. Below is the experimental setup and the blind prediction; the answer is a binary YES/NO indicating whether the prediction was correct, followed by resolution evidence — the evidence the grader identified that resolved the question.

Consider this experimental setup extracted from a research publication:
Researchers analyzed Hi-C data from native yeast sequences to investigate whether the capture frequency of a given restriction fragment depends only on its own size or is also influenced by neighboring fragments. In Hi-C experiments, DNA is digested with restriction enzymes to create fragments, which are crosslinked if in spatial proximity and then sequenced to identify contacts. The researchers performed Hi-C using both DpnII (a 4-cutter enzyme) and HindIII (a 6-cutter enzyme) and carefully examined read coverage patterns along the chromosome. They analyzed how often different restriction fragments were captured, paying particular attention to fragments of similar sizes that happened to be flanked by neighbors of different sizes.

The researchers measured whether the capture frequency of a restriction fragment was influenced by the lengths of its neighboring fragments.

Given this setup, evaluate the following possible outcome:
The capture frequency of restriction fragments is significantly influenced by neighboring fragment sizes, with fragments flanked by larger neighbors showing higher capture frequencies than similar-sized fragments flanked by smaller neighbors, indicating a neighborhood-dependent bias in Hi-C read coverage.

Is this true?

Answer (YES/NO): NO